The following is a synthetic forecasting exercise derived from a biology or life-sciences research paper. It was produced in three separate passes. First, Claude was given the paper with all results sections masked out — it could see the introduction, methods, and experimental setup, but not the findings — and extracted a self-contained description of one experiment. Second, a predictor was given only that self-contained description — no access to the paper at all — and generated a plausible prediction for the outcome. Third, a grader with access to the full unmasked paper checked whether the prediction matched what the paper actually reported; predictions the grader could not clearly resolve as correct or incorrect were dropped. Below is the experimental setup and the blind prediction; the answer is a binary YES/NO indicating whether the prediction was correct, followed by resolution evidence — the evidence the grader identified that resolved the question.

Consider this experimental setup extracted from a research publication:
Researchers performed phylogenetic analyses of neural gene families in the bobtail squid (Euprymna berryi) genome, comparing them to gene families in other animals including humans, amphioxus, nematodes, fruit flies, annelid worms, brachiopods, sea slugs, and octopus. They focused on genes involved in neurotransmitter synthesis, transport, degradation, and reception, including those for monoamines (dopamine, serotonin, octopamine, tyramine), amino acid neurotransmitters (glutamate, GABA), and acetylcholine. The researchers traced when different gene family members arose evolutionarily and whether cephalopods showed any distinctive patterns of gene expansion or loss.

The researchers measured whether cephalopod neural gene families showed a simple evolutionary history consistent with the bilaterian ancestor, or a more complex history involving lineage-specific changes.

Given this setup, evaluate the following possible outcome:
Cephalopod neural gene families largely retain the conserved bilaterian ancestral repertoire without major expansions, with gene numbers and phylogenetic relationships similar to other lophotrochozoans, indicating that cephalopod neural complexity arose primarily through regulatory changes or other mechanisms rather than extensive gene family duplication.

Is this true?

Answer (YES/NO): NO